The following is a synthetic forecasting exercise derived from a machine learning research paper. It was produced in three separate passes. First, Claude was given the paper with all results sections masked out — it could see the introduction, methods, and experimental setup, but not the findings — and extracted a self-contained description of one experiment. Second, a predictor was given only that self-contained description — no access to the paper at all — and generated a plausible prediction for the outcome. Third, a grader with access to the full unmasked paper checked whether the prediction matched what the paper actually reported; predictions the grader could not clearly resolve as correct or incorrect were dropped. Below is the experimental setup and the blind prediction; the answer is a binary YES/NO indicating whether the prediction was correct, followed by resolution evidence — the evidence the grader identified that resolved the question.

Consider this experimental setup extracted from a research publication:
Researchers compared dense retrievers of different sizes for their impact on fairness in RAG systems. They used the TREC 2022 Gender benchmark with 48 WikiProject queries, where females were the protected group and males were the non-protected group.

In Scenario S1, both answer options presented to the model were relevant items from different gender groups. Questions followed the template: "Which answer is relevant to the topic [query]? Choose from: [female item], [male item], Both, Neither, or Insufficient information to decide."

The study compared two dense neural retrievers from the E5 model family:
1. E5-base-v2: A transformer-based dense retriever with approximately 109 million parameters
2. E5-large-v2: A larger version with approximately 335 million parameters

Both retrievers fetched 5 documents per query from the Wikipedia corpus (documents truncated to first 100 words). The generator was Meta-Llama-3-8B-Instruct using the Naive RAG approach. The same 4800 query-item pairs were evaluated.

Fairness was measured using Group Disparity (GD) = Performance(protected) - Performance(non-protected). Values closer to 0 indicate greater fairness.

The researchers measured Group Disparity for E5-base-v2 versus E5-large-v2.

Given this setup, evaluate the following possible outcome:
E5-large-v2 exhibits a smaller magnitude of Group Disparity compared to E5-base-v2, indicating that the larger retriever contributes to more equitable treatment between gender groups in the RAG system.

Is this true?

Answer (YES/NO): NO